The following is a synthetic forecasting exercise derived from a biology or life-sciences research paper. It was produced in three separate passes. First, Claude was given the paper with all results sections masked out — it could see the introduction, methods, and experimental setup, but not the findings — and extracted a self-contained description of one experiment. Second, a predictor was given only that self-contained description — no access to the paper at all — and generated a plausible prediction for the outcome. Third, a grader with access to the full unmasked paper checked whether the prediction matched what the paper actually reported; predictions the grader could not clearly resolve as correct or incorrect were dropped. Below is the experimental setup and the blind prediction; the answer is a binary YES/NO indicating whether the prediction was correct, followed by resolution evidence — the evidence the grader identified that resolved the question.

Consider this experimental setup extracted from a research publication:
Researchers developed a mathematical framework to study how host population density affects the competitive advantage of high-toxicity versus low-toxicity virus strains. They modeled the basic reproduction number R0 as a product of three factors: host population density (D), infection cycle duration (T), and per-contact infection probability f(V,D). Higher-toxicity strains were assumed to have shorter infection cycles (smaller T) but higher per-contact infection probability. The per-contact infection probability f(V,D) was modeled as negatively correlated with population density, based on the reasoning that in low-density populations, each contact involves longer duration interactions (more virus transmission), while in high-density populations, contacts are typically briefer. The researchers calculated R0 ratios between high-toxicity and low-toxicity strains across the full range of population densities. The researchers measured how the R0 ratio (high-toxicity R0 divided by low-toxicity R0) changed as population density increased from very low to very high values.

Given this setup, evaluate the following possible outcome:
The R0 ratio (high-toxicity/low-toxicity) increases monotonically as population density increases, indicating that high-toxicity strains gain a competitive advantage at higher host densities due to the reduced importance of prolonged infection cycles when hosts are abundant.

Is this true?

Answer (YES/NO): NO